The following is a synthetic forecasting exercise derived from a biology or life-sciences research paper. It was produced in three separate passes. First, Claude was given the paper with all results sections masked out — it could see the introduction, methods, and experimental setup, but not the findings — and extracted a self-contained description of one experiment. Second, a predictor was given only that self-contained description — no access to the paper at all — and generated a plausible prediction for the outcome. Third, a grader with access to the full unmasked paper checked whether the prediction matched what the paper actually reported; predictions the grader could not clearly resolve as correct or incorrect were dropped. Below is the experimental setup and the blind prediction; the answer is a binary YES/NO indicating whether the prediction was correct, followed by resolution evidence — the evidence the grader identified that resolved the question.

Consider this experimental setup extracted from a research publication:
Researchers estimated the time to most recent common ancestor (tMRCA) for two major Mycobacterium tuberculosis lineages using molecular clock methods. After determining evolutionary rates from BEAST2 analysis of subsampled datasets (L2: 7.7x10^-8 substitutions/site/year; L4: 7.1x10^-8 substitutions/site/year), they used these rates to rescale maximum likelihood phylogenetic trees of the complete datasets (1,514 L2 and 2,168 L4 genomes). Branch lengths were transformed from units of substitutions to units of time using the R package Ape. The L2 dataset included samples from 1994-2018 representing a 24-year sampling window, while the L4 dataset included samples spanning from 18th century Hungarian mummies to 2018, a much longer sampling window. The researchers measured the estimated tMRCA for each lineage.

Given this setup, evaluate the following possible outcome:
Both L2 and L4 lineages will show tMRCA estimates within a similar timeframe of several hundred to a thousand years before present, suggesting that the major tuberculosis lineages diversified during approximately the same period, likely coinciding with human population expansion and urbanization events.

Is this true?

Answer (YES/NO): NO